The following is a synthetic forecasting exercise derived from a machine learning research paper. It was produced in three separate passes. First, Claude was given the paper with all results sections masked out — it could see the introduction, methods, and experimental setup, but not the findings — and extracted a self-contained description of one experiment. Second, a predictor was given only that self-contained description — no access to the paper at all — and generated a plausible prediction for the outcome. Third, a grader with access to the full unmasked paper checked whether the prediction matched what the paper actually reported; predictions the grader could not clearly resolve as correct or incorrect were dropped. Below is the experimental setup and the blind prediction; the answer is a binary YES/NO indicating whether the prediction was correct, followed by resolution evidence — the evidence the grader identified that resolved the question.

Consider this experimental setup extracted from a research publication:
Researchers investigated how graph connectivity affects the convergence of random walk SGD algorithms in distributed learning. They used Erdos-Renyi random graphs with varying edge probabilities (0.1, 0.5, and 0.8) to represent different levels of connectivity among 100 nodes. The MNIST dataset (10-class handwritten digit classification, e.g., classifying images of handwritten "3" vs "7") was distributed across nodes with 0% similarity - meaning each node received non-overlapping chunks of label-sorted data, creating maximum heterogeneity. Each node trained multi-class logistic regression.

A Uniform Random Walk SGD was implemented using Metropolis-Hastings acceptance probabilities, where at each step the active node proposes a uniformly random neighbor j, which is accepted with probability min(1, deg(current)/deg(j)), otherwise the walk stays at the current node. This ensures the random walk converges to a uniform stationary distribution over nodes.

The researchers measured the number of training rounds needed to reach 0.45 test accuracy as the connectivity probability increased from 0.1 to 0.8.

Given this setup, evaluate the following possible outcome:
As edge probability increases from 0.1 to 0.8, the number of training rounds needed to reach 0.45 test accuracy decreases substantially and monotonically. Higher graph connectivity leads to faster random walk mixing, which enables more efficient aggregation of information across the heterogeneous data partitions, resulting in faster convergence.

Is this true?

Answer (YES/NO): YES